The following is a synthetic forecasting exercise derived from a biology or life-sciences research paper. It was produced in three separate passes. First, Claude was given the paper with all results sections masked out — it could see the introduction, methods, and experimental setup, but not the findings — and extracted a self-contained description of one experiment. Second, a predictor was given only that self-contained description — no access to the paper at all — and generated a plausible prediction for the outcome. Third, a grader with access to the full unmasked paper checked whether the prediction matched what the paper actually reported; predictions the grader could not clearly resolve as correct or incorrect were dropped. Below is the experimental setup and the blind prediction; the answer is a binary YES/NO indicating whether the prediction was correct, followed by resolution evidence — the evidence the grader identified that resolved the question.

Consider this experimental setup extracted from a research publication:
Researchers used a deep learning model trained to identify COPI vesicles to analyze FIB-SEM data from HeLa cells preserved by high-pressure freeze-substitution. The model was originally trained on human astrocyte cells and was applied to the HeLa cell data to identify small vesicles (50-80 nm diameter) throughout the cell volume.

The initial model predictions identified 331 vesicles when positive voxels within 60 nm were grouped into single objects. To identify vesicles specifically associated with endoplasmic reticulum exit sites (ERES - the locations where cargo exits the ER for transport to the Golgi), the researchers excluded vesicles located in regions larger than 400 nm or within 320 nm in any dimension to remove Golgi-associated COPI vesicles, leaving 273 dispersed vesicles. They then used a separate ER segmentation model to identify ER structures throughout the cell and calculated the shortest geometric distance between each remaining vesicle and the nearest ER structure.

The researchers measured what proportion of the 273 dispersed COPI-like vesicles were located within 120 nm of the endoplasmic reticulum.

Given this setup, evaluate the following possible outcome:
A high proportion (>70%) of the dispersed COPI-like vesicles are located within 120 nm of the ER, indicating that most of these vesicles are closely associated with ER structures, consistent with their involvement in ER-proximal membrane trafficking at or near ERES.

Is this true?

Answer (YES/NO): YES